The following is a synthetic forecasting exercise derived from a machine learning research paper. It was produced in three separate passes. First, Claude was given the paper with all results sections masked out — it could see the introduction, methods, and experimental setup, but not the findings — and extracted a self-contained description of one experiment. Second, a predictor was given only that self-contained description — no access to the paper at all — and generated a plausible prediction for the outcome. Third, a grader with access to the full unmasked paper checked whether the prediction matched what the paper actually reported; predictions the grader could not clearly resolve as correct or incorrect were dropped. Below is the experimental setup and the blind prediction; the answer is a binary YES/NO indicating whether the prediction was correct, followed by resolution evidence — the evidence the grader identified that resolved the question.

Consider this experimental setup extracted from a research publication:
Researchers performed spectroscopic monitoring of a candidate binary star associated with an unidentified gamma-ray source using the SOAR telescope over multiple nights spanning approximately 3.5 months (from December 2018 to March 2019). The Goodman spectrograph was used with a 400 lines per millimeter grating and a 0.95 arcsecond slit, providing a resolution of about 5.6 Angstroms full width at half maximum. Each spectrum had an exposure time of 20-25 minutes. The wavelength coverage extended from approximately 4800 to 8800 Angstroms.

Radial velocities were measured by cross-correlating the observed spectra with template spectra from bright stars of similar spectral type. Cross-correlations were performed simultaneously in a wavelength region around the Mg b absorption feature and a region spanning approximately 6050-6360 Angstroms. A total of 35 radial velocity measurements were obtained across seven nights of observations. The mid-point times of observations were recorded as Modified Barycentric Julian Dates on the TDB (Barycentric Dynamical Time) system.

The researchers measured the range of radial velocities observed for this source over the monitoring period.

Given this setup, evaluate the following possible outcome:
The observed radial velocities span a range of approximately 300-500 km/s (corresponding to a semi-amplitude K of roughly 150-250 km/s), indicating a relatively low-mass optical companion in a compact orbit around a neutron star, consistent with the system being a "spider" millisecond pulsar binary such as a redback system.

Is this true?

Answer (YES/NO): NO